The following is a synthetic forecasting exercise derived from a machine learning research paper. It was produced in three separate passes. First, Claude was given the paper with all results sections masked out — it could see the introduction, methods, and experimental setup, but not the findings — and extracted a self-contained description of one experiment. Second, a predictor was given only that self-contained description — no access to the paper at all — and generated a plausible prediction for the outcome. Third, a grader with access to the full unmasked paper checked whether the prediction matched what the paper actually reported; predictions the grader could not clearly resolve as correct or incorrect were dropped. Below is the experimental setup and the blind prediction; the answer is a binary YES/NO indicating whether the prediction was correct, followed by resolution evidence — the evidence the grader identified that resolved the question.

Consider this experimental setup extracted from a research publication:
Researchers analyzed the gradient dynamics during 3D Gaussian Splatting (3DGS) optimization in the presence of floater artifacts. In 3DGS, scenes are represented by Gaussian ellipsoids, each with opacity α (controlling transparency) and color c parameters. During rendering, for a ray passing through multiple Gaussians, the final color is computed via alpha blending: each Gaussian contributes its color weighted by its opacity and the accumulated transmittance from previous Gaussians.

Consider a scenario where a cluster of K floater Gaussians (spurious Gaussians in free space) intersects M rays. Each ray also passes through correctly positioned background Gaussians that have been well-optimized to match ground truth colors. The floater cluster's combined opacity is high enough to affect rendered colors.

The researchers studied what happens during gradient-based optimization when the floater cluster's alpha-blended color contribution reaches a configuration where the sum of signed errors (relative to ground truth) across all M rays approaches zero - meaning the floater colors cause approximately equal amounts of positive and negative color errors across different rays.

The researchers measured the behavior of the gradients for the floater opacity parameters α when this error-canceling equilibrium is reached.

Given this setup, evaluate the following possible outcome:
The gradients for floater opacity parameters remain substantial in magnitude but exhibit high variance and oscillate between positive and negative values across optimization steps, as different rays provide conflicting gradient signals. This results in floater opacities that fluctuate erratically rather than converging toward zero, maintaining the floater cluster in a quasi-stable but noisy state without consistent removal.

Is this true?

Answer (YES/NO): NO